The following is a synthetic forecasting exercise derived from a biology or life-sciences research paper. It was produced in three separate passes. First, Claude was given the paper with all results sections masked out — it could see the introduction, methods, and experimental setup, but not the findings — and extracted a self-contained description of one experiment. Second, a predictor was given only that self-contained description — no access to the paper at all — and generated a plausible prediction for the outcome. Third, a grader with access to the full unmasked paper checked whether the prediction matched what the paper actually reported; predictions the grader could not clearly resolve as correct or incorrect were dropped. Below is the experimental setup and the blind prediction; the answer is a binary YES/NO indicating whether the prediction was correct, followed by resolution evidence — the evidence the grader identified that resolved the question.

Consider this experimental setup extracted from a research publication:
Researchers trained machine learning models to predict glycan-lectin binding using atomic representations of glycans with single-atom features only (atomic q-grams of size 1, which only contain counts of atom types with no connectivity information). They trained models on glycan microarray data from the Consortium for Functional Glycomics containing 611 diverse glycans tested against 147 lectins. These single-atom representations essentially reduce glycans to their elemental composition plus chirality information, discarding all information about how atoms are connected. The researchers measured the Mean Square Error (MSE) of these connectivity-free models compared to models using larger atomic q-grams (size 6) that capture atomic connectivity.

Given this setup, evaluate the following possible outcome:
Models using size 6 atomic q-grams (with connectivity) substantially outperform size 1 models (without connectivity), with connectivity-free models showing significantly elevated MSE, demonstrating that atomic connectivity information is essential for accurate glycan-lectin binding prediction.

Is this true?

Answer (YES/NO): NO